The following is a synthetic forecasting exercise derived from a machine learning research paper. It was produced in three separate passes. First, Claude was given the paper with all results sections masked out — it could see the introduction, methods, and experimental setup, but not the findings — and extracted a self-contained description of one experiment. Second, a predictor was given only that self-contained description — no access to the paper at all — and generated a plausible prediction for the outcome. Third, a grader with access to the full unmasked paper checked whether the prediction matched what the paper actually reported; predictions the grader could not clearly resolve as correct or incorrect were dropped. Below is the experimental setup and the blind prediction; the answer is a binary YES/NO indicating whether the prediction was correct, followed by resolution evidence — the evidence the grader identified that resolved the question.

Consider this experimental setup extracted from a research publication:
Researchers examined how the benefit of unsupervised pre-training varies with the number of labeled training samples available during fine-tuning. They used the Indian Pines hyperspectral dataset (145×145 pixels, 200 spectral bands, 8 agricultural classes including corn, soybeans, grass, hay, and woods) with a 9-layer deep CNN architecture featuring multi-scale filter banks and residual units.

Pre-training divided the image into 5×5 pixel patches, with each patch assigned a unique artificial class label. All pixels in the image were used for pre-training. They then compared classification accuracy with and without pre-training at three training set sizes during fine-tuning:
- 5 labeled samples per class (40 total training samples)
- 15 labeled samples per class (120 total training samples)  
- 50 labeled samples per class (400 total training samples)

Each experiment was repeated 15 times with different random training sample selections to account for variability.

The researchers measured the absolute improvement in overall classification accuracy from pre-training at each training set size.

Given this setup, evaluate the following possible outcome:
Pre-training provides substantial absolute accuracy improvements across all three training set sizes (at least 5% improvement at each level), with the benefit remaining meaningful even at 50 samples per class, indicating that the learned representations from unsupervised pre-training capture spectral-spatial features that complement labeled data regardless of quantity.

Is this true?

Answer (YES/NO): YES